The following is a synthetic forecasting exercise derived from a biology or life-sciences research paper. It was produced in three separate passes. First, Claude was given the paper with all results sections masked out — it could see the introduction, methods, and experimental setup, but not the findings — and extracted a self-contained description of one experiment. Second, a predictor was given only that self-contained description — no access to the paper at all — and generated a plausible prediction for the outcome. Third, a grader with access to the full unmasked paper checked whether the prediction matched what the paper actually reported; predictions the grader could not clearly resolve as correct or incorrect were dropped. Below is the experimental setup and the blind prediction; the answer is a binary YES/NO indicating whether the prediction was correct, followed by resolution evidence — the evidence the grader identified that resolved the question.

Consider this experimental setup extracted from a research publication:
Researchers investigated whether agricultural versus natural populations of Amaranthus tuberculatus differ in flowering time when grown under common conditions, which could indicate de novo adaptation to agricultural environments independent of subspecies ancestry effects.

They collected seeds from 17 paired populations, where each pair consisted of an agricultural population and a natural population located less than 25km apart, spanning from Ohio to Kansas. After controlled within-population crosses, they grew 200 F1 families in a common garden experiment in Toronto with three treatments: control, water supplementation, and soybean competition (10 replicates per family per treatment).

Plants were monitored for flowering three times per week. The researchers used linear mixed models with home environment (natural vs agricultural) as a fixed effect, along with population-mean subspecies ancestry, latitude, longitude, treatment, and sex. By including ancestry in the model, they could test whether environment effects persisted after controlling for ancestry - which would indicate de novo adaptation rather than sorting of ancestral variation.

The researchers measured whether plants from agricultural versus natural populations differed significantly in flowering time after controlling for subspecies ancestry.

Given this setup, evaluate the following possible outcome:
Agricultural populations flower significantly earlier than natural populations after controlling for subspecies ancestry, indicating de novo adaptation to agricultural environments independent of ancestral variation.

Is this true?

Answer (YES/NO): NO